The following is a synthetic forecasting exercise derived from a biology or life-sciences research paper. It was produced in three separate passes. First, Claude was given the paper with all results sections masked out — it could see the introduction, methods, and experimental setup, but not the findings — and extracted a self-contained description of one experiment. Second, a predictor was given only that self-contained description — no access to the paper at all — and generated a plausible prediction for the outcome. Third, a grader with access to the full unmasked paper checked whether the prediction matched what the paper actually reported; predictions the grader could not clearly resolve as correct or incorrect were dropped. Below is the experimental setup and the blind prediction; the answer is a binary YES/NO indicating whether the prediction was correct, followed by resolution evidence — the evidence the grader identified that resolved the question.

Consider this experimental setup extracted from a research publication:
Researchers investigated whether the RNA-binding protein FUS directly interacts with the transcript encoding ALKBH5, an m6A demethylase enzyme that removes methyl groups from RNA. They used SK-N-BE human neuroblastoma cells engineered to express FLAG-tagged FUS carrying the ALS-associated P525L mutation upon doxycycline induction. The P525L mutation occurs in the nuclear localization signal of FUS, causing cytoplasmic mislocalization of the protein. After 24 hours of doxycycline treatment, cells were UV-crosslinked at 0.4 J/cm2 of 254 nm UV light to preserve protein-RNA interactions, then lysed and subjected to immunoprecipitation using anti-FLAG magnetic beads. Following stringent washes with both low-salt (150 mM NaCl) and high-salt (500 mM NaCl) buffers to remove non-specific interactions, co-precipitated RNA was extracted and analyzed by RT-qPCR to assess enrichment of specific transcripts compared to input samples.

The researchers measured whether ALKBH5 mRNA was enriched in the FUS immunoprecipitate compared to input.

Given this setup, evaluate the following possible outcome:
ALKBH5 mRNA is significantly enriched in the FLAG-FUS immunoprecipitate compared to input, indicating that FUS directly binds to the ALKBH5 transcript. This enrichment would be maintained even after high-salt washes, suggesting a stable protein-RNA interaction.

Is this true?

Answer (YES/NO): YES